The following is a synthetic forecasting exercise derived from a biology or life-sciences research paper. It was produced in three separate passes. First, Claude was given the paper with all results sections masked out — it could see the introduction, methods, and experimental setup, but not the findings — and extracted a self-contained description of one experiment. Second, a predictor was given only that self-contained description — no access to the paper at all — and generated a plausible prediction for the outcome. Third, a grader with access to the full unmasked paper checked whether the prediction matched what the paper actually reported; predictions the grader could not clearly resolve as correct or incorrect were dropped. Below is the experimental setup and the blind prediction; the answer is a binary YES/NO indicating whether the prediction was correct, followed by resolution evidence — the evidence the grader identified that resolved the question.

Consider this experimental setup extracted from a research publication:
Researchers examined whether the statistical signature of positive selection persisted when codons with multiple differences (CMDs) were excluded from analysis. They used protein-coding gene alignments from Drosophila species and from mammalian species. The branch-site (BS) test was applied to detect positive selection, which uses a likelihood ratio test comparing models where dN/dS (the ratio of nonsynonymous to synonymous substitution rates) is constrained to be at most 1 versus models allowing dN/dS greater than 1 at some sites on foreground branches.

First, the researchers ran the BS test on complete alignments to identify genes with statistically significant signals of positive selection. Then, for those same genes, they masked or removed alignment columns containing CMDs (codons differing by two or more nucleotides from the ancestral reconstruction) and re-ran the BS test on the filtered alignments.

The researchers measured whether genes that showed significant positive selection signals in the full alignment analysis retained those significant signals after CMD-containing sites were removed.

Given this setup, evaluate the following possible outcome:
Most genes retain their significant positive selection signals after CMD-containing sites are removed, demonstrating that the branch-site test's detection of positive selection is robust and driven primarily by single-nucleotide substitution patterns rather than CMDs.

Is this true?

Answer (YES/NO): NO